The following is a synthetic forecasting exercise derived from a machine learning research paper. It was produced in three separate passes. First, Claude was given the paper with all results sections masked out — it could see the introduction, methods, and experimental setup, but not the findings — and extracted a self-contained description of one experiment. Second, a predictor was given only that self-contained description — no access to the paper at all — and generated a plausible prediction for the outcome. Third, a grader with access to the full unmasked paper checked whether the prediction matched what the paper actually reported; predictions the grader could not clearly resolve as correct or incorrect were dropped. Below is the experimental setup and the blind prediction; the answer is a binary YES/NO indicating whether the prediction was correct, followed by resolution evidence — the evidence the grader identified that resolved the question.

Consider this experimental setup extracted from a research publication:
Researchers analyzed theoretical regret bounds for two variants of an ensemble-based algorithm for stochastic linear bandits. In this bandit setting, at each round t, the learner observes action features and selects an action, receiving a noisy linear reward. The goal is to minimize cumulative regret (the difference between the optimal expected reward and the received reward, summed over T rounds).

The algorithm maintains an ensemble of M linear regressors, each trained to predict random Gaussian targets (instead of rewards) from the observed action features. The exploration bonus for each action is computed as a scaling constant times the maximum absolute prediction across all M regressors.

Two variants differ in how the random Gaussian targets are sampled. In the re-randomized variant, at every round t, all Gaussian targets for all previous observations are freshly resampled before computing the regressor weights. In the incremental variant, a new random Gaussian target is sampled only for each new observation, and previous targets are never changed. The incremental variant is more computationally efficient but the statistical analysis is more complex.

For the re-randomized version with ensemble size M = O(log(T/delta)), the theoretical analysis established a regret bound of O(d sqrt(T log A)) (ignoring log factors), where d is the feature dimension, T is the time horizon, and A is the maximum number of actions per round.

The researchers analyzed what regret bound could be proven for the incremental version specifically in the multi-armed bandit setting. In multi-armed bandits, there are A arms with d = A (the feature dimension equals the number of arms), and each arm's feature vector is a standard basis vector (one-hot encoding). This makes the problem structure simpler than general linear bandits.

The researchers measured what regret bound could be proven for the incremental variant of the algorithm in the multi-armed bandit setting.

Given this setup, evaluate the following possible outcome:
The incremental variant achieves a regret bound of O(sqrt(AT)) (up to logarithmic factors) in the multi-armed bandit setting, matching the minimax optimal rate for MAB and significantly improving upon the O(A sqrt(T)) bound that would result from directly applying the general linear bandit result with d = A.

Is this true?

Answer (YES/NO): NO